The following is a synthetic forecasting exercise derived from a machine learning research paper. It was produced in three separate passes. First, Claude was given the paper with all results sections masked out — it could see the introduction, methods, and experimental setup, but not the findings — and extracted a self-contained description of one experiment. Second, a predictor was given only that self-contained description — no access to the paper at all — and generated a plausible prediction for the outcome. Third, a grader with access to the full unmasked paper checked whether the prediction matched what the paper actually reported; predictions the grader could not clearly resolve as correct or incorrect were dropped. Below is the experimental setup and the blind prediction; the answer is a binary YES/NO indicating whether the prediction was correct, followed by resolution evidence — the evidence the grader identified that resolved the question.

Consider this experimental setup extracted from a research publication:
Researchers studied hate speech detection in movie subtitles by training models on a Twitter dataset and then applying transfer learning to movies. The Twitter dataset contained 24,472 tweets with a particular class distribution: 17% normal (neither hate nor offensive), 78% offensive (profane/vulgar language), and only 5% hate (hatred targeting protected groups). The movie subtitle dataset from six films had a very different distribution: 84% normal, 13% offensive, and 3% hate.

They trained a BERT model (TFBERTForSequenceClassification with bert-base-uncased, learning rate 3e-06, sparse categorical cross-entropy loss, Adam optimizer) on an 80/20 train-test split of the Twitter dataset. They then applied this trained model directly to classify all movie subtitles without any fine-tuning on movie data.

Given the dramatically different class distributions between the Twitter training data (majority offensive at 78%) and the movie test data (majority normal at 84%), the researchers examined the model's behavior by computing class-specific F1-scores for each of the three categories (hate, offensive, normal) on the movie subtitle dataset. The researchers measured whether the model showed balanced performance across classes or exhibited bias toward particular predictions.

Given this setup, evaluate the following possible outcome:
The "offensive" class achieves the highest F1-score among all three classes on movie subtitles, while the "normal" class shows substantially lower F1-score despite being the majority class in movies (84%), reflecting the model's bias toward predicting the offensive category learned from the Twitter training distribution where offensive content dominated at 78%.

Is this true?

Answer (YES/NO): NO